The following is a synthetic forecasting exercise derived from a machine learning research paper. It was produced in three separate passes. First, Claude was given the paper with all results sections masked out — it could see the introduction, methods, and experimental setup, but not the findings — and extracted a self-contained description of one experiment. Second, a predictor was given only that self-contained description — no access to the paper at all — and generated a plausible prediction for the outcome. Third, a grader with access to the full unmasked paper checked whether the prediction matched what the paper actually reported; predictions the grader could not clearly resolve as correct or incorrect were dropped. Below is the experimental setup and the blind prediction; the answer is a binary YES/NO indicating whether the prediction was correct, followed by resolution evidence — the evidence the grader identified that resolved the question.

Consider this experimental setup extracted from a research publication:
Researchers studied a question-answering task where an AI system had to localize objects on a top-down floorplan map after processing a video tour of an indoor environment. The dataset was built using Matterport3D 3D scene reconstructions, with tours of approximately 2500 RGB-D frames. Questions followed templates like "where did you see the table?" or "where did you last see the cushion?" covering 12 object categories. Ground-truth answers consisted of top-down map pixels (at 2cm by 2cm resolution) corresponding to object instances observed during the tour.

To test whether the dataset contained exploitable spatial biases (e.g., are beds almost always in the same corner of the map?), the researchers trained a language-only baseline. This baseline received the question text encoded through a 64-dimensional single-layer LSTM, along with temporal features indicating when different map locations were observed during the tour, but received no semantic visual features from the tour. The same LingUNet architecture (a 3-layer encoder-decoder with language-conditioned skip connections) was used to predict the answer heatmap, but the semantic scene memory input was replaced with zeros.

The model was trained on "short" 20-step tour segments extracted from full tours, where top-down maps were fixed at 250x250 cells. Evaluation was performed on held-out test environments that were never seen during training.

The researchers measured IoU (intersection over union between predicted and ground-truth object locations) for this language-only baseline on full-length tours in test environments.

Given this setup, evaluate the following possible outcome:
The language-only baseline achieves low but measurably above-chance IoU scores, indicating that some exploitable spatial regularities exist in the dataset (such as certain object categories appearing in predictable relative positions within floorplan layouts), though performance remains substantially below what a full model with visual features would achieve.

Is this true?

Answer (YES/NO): YES